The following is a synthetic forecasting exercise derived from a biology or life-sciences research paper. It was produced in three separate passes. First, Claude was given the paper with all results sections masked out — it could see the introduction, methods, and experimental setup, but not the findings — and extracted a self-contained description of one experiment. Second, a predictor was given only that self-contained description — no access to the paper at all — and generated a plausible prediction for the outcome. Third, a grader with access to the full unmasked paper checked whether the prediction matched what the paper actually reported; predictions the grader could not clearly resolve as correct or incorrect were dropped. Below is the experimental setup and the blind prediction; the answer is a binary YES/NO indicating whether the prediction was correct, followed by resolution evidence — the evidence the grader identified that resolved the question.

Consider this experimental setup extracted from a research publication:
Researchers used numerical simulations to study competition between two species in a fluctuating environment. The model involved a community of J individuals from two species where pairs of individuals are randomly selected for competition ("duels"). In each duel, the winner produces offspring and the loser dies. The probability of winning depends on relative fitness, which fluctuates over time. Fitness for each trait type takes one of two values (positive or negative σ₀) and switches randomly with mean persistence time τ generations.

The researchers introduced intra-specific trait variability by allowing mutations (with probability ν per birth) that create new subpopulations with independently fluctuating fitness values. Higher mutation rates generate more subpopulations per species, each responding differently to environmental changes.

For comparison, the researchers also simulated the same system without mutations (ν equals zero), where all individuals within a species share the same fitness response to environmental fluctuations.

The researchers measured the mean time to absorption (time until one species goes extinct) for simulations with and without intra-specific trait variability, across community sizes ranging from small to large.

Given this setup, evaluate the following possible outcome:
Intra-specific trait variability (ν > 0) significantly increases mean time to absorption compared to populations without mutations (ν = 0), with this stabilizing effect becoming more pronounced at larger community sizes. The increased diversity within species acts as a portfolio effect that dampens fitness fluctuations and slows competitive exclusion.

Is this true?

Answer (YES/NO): YES